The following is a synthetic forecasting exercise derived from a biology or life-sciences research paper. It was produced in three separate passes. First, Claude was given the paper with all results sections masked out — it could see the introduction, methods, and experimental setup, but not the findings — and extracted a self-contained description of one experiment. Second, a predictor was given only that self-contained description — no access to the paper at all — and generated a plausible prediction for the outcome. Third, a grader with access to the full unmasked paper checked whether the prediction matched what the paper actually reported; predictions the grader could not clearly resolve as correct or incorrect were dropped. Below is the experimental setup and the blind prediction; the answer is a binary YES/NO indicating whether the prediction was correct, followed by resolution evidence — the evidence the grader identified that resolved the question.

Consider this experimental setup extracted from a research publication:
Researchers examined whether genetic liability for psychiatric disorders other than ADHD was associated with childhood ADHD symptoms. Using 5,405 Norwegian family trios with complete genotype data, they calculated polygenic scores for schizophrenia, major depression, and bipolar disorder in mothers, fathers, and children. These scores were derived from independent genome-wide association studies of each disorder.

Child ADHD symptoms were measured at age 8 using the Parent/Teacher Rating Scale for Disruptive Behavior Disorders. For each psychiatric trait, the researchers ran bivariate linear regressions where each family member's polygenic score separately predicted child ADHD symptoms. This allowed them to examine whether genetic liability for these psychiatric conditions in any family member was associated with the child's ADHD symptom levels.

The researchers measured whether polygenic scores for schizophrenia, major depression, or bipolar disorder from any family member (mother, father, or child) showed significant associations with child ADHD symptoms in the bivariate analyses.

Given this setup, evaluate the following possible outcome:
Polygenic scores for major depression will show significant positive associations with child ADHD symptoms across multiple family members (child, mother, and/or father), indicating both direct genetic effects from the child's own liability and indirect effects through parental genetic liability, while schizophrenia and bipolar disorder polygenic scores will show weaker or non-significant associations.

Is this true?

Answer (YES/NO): NO